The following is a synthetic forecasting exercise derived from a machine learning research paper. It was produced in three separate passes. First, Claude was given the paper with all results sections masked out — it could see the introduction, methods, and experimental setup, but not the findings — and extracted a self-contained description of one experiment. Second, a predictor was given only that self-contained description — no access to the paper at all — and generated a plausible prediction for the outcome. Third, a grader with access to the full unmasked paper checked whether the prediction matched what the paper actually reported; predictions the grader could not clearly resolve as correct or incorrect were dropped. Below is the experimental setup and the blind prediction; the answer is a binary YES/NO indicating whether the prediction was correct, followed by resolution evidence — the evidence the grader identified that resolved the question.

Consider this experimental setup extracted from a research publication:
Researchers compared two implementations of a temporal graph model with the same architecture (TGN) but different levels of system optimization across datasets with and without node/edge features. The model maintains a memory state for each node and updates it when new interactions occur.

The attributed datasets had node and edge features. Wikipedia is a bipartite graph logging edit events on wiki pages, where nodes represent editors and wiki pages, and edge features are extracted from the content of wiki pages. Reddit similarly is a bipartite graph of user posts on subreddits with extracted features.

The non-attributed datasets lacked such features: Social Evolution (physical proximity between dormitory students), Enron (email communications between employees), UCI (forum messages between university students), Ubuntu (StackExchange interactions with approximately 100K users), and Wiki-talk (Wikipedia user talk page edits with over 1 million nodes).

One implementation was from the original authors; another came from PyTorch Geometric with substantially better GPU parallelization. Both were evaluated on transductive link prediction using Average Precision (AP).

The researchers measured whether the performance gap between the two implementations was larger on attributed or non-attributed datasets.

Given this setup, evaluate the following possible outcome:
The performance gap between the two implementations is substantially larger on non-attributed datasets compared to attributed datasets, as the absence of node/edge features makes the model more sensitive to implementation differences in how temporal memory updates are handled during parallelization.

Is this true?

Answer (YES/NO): YES